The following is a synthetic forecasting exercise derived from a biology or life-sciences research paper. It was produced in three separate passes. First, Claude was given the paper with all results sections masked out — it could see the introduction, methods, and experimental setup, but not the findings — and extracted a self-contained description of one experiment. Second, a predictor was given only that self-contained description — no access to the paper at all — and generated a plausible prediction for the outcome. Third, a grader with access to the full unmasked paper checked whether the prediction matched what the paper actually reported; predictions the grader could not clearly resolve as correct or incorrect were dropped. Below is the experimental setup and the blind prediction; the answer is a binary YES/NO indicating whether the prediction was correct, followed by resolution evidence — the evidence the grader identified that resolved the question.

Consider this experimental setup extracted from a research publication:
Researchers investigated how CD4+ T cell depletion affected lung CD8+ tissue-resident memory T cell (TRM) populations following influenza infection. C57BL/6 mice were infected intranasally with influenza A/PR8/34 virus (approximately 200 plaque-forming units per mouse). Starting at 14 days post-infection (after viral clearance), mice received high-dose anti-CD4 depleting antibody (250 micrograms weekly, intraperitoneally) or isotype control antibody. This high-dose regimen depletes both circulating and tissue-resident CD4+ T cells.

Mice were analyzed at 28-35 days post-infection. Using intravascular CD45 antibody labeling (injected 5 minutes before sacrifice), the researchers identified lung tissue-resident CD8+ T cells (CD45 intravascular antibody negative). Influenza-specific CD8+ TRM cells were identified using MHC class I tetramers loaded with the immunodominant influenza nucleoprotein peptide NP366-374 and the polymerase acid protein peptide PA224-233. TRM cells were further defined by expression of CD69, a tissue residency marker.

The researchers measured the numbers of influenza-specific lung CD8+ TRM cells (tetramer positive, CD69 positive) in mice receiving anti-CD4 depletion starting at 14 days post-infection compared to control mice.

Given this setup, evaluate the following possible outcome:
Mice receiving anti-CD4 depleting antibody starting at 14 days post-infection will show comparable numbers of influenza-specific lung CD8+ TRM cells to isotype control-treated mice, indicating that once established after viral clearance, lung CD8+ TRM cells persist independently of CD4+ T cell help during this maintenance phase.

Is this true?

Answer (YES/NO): NO